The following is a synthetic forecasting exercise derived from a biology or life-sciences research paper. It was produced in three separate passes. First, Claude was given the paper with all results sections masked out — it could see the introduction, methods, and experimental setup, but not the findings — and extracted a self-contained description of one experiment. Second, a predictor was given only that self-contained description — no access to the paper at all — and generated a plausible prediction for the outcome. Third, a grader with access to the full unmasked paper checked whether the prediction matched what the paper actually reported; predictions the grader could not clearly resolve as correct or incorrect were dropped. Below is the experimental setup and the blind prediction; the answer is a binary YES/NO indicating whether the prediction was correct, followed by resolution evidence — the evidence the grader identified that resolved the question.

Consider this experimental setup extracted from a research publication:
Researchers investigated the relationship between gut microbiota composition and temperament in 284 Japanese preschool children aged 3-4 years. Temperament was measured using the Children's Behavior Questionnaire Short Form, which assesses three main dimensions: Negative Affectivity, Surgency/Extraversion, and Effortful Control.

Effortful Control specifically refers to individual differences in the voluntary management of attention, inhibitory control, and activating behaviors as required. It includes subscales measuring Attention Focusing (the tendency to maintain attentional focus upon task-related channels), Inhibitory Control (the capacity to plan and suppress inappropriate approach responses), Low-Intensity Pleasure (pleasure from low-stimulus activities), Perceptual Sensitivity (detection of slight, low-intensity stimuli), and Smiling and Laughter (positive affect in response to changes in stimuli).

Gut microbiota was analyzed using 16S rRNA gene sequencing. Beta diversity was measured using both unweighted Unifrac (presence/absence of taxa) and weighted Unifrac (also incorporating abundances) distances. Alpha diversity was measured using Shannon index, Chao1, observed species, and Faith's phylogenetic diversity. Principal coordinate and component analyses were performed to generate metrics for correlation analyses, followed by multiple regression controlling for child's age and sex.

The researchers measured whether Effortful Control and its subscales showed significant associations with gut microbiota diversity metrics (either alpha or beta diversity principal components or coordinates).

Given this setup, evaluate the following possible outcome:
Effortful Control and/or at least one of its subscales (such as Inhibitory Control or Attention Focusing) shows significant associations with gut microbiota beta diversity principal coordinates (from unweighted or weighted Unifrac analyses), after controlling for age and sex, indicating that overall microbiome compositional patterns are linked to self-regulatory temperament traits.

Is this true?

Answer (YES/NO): NO